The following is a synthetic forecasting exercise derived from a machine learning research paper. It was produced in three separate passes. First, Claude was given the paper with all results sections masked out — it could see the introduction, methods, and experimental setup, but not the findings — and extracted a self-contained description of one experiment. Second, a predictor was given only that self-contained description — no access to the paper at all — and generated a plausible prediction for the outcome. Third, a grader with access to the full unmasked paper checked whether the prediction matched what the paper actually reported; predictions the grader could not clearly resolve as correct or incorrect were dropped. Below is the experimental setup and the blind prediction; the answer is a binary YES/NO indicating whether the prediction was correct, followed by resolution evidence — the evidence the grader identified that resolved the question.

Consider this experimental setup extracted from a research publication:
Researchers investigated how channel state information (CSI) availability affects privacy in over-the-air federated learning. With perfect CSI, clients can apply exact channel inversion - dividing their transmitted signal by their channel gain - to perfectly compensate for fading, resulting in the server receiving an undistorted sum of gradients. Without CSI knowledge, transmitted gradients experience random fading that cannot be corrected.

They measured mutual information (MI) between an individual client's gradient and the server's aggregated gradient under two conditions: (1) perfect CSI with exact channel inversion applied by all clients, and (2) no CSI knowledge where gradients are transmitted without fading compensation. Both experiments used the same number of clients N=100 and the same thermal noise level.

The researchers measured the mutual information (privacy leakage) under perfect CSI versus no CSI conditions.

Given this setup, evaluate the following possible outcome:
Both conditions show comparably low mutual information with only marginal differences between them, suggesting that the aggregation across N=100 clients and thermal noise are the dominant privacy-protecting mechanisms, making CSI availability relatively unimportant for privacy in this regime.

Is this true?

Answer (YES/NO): NO